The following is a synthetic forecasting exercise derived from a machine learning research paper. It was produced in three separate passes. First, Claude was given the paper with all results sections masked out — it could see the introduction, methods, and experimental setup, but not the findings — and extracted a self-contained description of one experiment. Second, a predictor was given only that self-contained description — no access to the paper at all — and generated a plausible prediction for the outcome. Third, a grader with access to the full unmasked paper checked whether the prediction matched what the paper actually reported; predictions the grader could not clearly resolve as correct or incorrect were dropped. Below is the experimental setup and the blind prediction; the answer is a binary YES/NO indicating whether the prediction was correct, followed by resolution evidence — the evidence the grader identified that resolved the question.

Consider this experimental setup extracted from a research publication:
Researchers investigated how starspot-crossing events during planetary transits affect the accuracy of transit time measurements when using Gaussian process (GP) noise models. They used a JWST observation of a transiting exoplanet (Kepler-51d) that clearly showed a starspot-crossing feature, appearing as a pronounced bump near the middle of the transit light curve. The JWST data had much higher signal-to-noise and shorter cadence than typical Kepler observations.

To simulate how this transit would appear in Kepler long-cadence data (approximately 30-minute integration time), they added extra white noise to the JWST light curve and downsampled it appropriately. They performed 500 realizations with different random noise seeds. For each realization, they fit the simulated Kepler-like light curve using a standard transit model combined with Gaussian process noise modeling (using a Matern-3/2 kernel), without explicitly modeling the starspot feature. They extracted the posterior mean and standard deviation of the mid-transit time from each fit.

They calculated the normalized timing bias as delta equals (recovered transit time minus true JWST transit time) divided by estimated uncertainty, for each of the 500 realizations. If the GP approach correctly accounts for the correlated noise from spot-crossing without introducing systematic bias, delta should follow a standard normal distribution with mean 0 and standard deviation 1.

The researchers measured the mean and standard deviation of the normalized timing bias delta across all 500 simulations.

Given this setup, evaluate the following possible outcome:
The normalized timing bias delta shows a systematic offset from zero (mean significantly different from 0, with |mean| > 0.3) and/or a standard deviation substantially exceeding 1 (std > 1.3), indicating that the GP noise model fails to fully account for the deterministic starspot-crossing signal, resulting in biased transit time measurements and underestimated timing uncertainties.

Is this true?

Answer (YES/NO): NO